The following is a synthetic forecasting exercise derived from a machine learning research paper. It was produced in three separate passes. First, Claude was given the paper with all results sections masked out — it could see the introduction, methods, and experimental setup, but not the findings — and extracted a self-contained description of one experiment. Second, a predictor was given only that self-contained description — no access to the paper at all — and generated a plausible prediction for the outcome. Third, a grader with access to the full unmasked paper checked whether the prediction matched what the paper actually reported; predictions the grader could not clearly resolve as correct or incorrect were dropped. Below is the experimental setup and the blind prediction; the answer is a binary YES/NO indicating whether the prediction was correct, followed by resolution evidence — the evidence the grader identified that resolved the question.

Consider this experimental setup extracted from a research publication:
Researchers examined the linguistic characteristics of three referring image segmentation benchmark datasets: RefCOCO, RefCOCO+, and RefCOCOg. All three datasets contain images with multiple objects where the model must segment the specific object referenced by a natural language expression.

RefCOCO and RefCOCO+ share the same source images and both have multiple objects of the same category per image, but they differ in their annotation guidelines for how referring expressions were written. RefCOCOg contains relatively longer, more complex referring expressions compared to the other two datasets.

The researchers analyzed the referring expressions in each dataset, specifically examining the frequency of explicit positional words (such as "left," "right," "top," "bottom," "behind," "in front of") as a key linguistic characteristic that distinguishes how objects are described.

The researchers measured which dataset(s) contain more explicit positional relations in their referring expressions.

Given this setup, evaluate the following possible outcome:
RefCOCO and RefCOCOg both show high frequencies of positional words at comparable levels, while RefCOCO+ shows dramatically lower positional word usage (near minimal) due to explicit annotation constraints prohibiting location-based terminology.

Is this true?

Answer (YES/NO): NO